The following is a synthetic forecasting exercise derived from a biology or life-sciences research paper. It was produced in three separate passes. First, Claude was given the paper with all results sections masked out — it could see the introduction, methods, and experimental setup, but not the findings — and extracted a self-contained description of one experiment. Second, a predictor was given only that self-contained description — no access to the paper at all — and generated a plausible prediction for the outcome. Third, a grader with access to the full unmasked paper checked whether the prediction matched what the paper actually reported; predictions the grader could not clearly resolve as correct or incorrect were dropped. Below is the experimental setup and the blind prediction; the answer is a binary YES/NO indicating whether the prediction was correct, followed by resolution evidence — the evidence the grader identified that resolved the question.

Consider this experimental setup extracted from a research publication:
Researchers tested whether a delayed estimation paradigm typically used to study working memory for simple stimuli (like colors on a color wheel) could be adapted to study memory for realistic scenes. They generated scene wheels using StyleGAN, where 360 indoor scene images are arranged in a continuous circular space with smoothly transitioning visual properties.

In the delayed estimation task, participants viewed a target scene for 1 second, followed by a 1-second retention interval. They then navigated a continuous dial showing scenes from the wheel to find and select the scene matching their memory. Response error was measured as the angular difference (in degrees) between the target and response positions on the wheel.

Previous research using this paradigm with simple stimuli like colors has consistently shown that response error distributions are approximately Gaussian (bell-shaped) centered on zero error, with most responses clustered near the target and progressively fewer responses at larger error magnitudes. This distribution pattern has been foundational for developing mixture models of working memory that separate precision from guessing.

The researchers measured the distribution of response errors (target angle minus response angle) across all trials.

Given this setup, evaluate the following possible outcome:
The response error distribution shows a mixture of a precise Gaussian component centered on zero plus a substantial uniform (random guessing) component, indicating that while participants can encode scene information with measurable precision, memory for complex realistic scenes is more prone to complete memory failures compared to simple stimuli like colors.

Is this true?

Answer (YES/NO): NO